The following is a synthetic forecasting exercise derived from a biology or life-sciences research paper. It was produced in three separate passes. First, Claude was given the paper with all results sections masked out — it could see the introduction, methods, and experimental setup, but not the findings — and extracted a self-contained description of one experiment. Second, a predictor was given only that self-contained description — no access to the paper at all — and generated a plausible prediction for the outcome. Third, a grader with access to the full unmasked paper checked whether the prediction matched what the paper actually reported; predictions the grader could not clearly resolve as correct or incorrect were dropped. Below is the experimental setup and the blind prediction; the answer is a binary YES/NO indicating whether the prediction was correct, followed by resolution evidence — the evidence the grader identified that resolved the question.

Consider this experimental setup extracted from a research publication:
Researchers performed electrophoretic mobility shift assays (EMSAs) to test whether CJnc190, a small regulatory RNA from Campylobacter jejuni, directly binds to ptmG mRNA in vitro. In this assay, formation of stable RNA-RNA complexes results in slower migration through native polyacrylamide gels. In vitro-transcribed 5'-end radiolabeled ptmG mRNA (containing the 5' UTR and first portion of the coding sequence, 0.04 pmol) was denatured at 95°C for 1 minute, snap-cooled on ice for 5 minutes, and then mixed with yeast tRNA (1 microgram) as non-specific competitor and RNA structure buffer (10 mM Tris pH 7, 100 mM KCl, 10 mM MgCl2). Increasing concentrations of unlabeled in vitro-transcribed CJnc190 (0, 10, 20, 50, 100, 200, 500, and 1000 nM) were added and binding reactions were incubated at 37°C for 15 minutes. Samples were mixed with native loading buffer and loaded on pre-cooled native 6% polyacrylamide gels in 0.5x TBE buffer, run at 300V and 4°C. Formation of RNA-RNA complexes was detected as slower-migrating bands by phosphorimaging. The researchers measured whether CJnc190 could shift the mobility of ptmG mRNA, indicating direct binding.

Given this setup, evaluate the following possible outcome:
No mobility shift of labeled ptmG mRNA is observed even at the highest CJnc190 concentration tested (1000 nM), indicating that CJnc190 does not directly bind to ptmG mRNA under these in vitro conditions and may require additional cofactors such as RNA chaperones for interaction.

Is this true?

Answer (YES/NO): NO